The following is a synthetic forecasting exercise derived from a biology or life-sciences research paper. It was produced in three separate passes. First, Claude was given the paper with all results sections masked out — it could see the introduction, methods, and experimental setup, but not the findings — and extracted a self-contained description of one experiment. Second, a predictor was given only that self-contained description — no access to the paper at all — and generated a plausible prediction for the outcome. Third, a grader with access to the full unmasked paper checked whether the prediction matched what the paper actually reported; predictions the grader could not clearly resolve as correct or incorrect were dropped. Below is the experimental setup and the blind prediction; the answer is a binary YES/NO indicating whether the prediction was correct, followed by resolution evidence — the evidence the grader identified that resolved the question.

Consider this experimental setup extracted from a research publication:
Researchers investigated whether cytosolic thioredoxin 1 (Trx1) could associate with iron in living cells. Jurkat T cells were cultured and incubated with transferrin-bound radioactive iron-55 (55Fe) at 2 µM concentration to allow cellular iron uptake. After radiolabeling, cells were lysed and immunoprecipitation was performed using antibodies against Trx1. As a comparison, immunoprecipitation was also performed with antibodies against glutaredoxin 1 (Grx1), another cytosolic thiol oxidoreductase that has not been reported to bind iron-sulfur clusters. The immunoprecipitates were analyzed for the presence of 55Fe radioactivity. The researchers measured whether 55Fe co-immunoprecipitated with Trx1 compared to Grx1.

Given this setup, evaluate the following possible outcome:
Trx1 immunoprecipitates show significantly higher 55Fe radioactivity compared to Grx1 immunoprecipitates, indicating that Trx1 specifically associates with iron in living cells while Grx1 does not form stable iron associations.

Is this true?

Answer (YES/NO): YES